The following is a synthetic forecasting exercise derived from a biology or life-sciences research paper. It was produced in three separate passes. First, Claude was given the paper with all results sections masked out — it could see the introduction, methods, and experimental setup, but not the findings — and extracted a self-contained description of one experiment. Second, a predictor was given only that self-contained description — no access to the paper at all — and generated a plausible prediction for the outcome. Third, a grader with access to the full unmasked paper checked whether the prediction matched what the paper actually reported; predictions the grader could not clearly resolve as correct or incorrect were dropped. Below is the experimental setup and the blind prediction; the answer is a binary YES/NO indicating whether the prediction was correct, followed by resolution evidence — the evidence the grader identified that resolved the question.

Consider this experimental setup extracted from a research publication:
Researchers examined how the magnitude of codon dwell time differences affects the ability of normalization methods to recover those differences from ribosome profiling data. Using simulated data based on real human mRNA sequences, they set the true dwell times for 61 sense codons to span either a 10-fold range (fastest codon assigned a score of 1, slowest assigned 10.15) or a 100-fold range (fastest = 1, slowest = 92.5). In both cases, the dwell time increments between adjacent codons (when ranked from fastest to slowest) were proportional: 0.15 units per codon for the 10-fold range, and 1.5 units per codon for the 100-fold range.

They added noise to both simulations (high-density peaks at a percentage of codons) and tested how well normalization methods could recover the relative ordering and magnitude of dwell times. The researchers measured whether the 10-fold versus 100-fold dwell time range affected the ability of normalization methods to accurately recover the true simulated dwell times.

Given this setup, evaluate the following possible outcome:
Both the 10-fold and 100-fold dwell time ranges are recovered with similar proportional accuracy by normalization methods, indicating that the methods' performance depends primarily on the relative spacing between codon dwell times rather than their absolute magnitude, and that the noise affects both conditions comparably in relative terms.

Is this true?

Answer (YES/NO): NO